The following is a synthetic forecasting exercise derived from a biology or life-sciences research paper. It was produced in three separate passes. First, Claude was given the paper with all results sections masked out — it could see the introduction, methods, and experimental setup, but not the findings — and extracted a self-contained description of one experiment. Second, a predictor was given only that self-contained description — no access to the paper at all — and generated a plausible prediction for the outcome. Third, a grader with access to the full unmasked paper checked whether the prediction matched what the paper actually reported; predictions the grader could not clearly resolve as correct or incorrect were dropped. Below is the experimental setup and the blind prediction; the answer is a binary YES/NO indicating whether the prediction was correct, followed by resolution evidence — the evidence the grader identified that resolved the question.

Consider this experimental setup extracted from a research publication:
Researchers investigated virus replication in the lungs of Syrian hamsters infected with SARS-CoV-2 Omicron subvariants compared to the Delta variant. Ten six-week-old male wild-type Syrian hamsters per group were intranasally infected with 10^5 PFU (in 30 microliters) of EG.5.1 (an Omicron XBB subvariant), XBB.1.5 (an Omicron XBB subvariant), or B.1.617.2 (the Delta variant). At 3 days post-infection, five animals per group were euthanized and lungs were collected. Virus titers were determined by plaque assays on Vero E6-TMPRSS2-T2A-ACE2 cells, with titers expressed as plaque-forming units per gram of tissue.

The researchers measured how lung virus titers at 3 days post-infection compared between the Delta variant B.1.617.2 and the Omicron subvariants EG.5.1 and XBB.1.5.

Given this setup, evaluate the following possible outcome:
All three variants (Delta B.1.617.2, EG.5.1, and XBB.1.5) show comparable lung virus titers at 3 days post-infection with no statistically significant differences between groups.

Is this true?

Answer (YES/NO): NO